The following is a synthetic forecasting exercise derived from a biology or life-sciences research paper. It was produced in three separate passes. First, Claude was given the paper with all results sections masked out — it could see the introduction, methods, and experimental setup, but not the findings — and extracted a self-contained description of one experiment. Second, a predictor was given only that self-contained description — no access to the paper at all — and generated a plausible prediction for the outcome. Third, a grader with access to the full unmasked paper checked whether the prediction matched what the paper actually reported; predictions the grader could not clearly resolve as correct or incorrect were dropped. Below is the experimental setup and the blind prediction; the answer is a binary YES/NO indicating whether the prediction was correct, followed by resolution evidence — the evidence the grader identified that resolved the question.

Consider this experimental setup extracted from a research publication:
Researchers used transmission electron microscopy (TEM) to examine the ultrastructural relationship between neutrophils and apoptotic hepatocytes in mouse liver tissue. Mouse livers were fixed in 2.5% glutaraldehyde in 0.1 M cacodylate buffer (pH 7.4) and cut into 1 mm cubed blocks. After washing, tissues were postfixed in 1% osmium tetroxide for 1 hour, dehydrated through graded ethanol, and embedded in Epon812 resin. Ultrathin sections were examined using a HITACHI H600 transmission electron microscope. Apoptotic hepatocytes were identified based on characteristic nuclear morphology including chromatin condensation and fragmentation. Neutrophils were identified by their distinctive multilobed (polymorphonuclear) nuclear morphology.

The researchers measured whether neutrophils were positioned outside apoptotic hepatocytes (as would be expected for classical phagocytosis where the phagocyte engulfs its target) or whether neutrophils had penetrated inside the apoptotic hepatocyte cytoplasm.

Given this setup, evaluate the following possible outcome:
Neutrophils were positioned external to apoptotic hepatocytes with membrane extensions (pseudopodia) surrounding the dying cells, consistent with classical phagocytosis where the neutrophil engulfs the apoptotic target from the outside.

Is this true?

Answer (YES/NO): NO